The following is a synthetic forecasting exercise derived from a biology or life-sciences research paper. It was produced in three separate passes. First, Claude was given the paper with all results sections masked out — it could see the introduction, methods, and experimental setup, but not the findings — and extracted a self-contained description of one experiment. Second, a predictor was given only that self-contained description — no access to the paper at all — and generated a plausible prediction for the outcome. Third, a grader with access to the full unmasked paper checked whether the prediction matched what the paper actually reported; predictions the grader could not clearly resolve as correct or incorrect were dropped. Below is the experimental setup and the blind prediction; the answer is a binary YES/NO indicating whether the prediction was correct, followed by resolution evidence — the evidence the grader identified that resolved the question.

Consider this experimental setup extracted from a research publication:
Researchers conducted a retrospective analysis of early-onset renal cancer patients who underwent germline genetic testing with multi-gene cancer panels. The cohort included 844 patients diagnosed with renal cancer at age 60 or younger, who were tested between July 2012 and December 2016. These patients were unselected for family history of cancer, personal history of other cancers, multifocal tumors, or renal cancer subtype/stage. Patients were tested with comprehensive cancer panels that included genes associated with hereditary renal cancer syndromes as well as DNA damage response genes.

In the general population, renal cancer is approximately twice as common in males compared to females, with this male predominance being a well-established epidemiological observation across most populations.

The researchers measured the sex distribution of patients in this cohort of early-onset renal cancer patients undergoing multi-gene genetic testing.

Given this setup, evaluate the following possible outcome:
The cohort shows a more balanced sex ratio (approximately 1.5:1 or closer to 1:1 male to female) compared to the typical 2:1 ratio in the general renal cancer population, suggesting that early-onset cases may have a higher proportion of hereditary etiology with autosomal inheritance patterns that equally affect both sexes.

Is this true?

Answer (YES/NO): NO